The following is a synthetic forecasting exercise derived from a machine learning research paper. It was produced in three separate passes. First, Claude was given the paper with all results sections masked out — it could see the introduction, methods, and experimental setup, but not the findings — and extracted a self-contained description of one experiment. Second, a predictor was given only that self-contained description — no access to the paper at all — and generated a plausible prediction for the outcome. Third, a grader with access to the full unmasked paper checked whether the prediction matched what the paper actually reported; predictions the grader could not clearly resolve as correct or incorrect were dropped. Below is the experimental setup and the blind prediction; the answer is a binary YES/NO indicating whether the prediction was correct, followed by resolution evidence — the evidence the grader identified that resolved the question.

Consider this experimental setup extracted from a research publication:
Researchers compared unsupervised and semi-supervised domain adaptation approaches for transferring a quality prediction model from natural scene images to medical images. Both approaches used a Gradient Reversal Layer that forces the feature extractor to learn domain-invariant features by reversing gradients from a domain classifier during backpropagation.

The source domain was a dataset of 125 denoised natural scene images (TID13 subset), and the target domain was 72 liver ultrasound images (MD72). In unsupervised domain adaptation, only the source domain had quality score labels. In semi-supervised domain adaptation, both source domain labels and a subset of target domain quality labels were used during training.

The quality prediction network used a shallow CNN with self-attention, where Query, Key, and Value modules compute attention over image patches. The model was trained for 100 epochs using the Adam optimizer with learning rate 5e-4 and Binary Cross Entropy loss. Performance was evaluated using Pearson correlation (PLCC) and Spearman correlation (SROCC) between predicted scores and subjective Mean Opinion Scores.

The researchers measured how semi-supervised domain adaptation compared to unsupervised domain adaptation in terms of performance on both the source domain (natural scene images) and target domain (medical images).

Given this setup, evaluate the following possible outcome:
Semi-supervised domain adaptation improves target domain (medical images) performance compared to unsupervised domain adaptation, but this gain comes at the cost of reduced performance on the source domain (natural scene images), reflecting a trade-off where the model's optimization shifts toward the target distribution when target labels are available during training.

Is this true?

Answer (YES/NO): NO